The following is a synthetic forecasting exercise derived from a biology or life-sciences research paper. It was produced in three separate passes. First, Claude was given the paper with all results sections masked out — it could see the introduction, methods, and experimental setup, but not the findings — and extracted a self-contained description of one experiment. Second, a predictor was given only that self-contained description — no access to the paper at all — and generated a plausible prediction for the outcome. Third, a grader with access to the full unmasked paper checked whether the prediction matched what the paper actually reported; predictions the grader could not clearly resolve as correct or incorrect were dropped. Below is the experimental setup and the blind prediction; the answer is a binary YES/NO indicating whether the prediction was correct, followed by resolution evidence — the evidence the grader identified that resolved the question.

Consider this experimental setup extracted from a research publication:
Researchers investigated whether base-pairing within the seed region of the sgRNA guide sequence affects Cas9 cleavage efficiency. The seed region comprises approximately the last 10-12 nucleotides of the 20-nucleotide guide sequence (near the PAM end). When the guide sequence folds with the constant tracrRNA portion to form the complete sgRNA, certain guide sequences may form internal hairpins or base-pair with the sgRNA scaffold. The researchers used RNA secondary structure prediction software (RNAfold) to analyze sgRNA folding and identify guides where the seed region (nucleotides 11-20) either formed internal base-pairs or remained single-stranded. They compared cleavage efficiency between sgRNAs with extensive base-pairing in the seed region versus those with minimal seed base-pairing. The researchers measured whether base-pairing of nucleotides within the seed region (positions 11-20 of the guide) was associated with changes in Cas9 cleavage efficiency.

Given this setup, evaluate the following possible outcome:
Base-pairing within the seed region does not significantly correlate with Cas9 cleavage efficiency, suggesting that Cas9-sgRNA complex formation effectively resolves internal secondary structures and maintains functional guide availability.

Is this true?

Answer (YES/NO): NO